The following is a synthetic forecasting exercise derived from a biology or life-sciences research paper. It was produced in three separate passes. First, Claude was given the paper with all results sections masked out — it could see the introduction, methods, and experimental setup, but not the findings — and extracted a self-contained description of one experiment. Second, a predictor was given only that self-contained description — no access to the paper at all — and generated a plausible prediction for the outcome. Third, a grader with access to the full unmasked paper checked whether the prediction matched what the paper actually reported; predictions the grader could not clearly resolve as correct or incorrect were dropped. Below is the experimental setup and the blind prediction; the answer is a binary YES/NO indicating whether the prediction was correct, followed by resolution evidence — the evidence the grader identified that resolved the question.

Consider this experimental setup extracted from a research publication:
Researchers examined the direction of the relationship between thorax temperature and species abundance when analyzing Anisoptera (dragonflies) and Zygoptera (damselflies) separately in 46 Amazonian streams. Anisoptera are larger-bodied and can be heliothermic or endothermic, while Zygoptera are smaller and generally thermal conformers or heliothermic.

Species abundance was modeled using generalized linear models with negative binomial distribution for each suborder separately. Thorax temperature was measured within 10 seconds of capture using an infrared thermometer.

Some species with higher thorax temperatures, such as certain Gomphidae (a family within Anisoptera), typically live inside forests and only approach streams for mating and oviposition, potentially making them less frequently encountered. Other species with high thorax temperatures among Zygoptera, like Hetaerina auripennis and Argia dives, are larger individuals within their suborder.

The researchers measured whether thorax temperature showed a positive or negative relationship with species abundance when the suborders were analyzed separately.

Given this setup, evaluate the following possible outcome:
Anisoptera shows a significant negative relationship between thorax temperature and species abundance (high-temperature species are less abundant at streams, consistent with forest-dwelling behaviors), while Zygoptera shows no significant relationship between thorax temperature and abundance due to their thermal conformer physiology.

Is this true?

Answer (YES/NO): NO